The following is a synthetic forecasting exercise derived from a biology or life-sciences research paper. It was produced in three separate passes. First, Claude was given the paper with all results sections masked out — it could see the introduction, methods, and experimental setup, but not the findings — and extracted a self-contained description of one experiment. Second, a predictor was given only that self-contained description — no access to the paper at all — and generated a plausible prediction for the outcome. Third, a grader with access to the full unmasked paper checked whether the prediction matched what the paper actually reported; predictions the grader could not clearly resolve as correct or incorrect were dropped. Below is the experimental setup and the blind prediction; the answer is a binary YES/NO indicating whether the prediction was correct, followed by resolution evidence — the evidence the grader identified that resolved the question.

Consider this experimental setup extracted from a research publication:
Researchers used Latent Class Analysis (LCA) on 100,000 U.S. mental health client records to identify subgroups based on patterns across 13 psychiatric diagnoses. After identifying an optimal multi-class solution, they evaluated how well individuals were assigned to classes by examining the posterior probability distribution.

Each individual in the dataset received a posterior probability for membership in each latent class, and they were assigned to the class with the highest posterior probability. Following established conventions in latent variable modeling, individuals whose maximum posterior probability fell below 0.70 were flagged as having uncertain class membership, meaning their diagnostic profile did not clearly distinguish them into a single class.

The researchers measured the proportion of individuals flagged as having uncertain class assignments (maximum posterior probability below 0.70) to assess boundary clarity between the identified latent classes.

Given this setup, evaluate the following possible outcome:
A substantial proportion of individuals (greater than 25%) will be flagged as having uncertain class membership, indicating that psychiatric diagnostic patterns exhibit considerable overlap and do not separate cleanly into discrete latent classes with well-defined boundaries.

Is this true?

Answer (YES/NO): NO